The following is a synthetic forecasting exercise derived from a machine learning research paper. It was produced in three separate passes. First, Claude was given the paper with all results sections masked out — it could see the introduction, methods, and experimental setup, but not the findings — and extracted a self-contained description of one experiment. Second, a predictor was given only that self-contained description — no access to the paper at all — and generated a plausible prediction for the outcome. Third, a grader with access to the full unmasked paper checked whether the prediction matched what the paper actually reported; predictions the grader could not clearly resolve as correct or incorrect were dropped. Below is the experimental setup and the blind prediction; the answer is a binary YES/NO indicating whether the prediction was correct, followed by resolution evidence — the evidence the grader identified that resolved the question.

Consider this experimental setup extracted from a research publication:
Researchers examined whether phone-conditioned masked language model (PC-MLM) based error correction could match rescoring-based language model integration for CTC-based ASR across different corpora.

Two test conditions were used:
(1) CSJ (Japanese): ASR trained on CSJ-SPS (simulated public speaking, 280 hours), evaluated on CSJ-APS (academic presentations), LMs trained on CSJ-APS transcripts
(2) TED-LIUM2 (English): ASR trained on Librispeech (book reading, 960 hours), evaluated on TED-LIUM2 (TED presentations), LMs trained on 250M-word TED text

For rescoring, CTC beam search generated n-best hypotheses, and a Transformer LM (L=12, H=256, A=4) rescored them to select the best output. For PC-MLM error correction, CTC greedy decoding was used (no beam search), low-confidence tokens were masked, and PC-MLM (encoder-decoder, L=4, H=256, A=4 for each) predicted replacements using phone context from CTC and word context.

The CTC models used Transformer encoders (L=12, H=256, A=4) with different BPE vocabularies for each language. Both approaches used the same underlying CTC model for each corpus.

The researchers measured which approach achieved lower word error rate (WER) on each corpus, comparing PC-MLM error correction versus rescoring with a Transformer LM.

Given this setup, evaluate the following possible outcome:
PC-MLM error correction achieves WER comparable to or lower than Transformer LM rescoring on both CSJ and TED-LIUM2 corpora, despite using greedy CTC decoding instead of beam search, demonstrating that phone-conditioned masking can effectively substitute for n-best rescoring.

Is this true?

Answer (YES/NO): NO